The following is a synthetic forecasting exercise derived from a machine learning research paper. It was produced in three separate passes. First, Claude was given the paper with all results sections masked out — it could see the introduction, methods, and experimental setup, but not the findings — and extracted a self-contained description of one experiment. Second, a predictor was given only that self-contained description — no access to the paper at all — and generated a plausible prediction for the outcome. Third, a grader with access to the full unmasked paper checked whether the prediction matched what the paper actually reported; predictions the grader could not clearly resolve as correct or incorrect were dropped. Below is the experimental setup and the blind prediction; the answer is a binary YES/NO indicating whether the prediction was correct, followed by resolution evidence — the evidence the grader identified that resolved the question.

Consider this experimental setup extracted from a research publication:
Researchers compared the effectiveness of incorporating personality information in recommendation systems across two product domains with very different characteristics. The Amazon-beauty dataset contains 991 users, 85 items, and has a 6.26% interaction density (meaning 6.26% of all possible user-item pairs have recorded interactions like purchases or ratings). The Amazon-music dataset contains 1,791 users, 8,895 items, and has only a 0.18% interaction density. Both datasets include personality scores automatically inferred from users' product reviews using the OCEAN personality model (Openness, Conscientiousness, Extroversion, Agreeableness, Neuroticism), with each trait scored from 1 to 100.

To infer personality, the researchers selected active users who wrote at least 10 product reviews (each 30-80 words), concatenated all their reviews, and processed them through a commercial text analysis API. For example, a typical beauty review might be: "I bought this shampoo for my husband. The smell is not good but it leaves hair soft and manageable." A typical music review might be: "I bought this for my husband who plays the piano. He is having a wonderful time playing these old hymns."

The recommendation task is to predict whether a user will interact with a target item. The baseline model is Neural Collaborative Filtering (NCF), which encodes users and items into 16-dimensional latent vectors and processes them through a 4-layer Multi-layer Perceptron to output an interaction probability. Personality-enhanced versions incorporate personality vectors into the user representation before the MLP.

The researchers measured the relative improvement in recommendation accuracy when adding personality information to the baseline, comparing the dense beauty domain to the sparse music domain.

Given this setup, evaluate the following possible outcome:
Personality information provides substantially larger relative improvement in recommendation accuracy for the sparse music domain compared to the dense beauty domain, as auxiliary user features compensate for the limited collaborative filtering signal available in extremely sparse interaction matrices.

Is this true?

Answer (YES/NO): NO